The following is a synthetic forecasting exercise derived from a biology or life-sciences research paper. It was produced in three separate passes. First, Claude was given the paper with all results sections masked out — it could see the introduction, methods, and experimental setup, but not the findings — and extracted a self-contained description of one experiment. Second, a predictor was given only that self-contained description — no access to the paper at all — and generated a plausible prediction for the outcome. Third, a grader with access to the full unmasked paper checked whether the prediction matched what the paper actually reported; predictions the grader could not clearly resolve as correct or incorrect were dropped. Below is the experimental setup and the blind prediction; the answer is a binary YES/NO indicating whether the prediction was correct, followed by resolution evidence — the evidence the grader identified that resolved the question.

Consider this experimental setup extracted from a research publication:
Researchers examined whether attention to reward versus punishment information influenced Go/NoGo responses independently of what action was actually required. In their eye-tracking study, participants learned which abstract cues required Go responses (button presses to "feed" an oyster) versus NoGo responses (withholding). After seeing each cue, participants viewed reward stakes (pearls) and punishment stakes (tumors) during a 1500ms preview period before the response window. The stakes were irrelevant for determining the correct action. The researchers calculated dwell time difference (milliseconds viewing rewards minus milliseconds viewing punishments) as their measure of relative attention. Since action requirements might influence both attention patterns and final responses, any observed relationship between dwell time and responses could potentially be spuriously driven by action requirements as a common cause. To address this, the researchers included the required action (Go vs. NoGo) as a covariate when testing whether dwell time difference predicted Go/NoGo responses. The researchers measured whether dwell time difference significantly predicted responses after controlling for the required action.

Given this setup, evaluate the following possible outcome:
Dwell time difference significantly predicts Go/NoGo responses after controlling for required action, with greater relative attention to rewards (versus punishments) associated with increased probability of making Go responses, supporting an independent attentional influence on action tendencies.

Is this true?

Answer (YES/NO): YES